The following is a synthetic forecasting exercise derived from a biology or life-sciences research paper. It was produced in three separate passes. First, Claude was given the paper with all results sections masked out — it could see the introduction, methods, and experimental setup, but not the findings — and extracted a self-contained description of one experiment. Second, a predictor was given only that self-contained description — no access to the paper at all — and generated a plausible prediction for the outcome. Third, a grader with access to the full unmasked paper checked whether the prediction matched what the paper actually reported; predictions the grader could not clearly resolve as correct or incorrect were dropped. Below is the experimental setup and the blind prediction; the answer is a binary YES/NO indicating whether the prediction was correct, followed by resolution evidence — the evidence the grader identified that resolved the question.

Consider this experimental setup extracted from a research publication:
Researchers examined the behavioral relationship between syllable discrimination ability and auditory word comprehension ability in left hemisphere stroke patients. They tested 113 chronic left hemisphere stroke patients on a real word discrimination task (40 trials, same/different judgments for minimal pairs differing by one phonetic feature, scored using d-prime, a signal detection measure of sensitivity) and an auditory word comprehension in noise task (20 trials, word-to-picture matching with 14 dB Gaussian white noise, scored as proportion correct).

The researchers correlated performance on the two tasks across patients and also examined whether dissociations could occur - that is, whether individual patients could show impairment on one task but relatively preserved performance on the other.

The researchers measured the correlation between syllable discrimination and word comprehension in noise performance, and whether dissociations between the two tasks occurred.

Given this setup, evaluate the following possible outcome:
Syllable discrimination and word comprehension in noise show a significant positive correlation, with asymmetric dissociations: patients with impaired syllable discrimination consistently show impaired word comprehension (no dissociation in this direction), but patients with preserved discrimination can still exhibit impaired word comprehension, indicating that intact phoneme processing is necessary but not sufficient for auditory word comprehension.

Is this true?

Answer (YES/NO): NO